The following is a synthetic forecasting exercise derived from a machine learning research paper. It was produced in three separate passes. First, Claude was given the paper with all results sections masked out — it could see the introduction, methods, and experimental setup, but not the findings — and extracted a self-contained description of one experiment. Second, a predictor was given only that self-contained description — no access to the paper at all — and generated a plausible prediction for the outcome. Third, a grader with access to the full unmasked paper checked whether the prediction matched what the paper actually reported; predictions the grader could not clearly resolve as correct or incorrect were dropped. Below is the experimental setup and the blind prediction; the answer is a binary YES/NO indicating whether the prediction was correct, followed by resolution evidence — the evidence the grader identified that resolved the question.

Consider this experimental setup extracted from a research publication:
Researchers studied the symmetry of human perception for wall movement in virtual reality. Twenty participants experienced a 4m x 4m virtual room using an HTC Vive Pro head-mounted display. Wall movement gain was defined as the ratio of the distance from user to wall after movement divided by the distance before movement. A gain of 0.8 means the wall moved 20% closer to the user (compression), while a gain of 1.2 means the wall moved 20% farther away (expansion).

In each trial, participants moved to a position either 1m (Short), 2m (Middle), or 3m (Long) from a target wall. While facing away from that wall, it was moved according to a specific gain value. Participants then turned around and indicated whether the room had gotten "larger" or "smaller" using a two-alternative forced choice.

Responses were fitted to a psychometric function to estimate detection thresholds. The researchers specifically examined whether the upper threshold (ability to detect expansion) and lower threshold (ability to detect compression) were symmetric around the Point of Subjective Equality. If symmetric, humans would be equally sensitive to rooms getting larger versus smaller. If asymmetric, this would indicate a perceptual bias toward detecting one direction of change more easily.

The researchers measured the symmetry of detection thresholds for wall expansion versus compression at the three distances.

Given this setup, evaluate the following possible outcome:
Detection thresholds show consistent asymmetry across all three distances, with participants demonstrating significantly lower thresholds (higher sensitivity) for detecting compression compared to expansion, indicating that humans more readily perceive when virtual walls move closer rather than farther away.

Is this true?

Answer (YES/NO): NO